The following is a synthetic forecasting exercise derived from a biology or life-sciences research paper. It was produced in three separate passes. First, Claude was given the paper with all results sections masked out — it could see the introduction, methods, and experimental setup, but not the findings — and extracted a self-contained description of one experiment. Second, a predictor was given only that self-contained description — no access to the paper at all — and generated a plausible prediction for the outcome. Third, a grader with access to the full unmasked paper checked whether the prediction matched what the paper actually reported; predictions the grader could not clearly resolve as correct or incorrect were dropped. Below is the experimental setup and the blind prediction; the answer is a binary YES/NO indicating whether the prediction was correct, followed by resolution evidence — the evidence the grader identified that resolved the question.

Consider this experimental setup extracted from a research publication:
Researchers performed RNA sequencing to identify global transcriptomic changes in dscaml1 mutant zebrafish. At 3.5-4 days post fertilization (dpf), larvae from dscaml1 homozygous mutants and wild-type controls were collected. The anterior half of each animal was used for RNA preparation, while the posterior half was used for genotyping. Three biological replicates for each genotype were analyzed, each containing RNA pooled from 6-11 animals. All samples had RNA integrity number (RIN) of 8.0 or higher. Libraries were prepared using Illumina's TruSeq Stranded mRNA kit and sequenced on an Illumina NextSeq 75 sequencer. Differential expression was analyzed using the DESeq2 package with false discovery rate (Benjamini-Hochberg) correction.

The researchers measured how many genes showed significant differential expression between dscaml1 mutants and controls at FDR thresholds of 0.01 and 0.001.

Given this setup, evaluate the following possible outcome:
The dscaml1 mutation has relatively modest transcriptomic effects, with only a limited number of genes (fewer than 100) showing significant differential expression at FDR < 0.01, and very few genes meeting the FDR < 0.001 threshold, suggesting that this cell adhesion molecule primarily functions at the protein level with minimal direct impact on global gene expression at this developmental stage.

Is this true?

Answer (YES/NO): NO